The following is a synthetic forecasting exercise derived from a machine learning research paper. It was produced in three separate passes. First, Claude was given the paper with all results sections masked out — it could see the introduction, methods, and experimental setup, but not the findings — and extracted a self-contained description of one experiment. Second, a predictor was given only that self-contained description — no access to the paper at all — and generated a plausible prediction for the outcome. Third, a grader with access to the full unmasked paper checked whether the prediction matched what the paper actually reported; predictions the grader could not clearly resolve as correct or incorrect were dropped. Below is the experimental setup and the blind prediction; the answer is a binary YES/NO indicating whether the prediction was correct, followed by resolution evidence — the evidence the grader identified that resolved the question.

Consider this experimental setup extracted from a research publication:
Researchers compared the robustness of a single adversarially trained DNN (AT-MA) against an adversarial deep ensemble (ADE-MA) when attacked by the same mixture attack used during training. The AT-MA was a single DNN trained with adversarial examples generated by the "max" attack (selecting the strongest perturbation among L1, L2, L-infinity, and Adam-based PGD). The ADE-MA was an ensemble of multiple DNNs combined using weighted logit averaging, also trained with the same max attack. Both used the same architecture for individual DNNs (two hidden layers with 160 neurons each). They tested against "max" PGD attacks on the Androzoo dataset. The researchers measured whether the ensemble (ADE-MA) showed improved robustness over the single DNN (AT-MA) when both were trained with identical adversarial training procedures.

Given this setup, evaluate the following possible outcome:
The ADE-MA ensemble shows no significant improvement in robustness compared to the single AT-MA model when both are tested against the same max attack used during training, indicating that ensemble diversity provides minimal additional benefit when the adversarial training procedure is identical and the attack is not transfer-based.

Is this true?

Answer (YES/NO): NO